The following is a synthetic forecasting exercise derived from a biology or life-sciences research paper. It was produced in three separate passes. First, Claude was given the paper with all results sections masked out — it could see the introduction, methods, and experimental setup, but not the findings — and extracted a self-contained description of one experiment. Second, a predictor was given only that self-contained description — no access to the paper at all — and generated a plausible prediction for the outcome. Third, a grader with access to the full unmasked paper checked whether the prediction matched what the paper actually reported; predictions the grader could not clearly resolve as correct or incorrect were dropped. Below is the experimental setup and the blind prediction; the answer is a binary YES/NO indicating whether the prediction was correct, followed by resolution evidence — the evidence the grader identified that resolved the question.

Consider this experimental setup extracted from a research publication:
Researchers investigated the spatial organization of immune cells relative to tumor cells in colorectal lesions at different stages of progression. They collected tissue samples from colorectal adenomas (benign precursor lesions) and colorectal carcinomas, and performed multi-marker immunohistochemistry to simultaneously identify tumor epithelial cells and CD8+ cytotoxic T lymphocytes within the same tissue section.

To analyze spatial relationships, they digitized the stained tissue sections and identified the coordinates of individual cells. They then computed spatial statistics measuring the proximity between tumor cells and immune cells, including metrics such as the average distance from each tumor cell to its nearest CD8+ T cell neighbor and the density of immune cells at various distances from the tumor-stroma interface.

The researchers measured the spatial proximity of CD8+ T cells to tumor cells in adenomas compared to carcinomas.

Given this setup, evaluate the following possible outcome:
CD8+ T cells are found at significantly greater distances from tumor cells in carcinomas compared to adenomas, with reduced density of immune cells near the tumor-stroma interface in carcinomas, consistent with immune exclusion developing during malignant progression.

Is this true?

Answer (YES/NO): YES